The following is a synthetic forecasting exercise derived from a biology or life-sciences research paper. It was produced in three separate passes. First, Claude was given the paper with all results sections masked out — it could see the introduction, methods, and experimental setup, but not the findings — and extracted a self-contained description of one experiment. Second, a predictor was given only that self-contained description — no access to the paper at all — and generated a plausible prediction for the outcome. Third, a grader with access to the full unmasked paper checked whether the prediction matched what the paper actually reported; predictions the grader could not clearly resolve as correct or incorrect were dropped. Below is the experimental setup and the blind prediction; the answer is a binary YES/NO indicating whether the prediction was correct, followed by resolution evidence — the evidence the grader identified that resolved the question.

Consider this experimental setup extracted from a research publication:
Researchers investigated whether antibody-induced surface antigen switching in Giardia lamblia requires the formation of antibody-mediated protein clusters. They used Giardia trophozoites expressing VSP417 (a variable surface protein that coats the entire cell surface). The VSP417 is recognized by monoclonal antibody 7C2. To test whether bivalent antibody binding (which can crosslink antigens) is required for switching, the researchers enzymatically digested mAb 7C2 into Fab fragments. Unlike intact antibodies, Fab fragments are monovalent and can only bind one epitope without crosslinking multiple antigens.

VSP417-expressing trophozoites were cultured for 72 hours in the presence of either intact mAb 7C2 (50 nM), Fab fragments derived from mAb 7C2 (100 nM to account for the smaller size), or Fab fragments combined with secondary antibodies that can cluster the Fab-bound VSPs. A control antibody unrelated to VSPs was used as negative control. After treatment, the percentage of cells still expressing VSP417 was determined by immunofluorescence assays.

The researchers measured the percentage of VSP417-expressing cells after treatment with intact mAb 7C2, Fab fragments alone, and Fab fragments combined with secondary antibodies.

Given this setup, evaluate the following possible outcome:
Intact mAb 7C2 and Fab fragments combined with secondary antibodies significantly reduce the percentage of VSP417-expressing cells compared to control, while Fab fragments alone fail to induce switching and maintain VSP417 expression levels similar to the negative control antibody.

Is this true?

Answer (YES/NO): YES